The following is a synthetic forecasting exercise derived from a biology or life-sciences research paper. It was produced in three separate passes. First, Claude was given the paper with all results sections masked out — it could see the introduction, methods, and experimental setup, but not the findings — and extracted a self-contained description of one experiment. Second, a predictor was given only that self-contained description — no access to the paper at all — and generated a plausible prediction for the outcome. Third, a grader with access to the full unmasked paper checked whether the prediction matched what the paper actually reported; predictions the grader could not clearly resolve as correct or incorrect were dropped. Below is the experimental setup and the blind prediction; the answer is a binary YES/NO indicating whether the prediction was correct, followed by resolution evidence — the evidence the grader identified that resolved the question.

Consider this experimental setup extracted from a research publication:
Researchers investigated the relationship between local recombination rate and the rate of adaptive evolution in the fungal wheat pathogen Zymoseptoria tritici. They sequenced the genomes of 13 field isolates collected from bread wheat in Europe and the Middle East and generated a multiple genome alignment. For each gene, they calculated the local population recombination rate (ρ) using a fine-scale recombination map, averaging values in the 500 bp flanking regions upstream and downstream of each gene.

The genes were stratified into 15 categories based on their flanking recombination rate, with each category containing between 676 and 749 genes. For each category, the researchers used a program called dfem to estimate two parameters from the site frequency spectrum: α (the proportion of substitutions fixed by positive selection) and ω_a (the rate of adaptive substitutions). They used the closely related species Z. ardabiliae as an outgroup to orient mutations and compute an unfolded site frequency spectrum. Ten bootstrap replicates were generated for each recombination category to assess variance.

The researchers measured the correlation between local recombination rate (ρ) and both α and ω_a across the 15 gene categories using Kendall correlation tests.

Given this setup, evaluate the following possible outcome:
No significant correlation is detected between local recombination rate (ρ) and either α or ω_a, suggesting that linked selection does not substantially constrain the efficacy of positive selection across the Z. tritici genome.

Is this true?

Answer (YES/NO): NO